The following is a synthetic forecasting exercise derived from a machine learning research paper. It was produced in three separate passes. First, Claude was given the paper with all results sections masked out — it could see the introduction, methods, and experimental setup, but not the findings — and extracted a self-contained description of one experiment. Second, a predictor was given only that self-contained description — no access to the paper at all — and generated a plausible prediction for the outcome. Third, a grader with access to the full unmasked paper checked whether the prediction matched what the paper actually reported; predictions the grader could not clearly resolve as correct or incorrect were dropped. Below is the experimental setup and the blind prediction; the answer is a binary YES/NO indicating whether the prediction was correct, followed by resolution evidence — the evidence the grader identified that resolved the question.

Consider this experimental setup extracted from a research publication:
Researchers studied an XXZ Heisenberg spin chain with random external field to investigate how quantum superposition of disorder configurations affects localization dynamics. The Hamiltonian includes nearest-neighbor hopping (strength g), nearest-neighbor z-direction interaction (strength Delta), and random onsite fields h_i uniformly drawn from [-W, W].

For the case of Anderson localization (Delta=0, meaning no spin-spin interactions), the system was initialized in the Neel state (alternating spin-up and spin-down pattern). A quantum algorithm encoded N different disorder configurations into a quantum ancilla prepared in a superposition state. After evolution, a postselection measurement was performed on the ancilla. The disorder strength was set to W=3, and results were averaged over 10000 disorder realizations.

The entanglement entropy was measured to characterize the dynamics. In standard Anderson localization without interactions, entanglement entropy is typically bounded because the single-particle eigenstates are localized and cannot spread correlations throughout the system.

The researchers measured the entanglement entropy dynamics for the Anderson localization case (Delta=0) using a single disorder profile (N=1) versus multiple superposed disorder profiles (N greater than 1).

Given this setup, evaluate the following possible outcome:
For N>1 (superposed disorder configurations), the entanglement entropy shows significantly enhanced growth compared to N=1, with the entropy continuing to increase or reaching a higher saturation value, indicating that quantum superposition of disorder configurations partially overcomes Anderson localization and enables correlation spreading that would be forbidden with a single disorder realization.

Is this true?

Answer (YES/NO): YES